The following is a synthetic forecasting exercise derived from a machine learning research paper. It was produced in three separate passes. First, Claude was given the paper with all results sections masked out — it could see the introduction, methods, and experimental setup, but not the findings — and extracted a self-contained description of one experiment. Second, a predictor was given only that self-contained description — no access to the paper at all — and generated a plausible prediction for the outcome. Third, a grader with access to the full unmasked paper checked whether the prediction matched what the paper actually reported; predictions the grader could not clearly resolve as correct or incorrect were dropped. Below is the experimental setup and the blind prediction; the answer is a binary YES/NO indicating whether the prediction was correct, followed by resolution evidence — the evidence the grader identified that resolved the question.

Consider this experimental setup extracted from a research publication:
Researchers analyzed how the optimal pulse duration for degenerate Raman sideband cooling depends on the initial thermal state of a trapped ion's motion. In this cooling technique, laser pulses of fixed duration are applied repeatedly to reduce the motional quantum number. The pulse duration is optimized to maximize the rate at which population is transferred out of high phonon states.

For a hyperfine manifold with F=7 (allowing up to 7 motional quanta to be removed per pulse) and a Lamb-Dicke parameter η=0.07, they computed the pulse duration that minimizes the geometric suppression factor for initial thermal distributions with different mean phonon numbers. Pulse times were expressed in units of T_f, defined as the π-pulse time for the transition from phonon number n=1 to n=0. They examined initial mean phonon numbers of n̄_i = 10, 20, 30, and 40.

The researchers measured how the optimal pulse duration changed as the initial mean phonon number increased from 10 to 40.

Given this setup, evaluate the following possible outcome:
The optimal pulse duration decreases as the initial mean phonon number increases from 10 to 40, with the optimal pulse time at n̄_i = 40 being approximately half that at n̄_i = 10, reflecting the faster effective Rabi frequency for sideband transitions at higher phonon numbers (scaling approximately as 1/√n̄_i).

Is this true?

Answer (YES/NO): NO